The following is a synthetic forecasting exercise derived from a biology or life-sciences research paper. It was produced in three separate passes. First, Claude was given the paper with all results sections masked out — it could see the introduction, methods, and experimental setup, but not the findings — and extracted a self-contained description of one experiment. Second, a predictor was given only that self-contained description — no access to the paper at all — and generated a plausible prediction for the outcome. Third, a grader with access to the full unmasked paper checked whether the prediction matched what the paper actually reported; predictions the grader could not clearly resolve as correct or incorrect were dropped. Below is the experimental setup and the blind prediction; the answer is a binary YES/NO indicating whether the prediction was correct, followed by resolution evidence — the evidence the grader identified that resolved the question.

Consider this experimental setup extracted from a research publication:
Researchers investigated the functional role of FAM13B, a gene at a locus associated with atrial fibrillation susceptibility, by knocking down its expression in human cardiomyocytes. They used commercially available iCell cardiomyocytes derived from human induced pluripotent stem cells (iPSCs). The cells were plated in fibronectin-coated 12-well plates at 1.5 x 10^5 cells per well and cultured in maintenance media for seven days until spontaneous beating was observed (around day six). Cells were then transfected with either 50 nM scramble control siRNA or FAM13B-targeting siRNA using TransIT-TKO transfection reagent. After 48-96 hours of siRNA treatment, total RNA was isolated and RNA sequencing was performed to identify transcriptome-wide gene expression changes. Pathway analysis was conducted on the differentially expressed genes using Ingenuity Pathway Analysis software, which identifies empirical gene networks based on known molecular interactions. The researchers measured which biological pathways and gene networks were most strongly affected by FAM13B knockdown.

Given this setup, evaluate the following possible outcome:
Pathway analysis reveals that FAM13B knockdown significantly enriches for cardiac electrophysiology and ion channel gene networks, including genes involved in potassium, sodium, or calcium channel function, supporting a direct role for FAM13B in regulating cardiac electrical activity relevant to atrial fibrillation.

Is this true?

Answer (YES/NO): NO